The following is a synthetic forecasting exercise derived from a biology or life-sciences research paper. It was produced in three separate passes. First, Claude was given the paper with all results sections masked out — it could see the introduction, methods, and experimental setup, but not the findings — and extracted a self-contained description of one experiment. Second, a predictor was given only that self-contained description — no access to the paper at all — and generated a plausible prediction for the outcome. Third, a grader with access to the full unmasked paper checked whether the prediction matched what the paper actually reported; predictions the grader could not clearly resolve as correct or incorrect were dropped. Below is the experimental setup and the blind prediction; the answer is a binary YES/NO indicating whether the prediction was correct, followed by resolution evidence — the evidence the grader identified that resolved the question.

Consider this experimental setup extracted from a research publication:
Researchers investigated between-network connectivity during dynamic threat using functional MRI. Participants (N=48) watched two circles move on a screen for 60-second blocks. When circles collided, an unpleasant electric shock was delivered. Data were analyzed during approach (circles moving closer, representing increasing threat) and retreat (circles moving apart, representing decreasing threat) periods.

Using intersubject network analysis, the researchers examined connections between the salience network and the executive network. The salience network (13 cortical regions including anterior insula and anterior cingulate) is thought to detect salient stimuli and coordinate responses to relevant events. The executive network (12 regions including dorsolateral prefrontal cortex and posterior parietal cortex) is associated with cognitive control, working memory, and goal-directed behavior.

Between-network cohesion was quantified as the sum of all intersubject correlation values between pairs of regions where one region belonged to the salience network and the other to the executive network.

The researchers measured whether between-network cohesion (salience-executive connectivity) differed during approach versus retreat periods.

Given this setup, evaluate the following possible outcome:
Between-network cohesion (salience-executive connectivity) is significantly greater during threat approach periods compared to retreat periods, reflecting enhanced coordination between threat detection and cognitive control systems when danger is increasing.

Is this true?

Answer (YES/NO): NO